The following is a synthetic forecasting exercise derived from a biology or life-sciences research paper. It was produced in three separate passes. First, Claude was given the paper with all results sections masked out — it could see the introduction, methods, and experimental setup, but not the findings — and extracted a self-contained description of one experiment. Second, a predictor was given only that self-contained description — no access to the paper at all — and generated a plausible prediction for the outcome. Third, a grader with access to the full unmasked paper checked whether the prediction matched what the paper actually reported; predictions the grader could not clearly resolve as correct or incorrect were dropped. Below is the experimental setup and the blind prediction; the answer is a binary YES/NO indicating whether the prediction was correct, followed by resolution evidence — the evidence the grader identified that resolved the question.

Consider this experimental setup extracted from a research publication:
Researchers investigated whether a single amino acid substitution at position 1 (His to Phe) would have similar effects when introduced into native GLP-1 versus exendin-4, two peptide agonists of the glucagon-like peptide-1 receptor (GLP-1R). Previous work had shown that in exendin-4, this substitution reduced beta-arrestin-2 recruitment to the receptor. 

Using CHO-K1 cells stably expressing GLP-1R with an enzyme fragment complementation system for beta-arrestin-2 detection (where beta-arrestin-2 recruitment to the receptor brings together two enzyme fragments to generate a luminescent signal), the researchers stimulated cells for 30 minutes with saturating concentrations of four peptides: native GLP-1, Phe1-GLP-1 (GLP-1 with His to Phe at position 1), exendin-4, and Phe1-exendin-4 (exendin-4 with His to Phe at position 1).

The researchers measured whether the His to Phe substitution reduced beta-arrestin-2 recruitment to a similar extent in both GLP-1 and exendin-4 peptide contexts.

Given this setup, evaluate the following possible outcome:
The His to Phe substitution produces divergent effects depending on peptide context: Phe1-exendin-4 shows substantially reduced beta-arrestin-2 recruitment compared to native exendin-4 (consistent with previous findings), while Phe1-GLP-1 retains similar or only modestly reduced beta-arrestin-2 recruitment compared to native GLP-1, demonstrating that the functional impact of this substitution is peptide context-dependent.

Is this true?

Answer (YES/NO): YES